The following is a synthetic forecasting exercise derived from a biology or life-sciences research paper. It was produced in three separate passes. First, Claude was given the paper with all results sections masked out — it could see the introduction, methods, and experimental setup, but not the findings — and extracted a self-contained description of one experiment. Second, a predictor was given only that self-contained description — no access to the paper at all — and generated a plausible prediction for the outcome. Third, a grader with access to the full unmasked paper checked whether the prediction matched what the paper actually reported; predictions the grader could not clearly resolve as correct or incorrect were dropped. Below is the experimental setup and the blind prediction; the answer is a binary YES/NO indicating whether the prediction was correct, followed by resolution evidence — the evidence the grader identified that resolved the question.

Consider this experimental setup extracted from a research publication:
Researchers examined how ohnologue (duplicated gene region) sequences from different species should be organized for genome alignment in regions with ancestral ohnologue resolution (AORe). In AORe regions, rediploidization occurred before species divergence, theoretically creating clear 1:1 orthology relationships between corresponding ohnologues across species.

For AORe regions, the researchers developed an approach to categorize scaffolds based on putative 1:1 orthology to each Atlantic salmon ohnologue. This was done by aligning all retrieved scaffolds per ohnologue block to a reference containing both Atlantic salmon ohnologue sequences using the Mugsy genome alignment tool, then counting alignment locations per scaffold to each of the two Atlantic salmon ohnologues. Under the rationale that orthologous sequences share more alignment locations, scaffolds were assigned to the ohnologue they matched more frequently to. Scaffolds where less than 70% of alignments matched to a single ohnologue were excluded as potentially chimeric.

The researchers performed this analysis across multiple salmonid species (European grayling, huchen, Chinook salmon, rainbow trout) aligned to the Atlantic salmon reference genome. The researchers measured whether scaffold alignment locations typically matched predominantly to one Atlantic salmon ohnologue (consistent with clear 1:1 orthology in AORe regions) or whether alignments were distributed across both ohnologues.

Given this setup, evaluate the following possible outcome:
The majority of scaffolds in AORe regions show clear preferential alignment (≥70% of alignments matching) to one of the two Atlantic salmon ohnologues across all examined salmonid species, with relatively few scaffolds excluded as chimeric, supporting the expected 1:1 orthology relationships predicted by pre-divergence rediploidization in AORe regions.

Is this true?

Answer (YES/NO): YES